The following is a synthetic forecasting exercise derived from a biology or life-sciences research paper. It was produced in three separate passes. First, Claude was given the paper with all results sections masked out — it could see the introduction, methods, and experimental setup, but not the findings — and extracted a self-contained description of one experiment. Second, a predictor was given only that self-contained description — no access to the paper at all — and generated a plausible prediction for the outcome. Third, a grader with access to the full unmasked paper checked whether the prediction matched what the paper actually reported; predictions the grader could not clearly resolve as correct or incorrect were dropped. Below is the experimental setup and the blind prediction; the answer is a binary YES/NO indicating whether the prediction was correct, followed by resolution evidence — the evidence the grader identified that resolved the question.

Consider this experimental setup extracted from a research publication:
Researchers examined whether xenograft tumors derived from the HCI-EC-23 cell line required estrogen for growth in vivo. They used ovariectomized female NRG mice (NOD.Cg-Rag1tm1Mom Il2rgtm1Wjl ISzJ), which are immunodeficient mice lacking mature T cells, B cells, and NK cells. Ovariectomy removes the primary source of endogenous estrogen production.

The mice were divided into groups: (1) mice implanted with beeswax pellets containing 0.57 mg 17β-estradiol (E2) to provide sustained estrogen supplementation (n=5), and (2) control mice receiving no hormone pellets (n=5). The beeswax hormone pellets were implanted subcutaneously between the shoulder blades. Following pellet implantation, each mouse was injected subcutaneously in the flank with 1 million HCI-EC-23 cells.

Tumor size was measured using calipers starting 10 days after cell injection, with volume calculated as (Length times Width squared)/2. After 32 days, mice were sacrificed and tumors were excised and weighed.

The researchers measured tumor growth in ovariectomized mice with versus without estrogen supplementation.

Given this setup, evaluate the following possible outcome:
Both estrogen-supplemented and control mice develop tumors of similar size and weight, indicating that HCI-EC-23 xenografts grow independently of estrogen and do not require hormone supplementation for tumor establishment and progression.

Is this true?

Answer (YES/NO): NO